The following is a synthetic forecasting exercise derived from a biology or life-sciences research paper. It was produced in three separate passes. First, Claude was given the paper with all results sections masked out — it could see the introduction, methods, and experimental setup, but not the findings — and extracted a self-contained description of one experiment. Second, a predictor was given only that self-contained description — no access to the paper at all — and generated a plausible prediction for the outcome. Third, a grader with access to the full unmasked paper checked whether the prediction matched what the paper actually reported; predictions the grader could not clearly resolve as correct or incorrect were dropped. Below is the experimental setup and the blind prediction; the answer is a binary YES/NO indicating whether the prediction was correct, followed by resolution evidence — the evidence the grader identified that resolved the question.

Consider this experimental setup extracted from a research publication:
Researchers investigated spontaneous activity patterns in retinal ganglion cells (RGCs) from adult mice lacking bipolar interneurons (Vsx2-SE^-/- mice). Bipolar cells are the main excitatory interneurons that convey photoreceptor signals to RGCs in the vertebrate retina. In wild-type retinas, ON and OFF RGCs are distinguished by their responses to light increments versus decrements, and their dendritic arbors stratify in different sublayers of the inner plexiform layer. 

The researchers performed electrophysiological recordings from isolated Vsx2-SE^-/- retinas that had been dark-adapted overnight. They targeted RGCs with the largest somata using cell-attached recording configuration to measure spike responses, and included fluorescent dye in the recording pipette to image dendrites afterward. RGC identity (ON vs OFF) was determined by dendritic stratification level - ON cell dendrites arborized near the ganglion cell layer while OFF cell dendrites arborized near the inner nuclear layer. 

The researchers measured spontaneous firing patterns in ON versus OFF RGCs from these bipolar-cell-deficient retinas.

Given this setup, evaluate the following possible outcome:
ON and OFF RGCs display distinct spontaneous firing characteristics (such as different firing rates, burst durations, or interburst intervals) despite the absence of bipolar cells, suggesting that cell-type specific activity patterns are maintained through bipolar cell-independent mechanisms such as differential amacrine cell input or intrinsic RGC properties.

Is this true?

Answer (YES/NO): YES